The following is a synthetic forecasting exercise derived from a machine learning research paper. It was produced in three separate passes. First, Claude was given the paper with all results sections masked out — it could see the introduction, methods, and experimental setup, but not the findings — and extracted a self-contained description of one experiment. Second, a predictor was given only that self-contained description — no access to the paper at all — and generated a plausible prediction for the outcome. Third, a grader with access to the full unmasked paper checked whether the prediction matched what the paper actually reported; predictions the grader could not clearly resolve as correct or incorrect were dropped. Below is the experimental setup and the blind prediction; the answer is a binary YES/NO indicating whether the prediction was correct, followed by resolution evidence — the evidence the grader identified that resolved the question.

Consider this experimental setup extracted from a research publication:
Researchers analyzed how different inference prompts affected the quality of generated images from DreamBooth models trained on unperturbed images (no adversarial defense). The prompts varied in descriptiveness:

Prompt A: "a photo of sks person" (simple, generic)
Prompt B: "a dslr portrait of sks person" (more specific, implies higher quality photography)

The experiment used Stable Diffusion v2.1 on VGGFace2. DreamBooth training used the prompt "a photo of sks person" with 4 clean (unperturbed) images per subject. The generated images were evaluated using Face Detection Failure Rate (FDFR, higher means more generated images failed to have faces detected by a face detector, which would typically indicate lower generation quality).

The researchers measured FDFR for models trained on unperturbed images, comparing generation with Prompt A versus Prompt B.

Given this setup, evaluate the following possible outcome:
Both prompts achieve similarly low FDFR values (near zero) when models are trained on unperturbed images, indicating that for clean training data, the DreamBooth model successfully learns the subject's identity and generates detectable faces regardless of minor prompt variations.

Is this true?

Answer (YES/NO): NO